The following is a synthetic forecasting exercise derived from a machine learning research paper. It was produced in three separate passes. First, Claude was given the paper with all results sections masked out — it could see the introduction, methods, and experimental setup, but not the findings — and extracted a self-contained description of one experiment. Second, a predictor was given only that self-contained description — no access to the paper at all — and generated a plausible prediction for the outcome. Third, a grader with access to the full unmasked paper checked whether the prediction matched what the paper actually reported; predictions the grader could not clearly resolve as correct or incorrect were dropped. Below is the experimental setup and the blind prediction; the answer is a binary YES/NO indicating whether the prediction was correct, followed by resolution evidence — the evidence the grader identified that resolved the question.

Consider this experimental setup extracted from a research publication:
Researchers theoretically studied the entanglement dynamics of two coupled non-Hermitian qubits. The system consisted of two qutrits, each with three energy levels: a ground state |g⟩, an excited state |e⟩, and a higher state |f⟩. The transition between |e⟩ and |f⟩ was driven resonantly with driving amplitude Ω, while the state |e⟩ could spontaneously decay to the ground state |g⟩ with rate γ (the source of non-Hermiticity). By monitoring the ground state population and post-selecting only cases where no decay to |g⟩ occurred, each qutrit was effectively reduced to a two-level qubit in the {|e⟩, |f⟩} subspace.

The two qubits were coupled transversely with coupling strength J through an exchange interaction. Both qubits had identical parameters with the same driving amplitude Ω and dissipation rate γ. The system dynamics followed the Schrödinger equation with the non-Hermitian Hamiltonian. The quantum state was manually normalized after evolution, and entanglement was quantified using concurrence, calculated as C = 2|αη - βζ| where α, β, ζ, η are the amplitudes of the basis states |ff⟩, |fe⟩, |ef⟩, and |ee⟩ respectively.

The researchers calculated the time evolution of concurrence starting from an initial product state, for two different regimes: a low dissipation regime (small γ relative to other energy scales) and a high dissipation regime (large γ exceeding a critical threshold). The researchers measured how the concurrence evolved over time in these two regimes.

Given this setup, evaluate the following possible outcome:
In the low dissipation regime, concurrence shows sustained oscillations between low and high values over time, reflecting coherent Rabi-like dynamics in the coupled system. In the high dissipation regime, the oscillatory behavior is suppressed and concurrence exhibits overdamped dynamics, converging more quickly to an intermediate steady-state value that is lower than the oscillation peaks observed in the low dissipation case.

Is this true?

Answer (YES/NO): NO